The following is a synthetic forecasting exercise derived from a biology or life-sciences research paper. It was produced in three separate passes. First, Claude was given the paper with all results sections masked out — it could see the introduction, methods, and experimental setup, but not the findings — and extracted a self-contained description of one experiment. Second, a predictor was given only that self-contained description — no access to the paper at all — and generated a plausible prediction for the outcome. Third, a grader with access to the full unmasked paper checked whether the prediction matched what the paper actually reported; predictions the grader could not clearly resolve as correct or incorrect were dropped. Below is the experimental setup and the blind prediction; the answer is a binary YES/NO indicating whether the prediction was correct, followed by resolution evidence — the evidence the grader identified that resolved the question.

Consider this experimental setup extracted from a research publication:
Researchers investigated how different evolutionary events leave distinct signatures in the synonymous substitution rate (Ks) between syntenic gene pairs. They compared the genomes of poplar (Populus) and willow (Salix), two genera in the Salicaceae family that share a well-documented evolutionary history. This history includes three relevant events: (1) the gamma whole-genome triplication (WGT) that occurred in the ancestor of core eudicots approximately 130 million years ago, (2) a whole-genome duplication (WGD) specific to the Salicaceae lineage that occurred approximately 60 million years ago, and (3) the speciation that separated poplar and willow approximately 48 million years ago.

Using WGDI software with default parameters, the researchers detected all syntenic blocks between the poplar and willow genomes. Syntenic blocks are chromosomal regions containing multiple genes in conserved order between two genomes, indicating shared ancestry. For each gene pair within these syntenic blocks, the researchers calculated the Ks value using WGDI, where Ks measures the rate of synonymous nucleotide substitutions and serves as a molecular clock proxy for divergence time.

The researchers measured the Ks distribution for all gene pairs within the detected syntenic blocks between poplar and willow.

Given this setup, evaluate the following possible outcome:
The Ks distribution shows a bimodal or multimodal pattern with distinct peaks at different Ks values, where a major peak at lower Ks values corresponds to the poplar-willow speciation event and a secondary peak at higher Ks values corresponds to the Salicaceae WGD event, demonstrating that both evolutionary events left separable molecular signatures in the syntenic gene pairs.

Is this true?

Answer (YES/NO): NO